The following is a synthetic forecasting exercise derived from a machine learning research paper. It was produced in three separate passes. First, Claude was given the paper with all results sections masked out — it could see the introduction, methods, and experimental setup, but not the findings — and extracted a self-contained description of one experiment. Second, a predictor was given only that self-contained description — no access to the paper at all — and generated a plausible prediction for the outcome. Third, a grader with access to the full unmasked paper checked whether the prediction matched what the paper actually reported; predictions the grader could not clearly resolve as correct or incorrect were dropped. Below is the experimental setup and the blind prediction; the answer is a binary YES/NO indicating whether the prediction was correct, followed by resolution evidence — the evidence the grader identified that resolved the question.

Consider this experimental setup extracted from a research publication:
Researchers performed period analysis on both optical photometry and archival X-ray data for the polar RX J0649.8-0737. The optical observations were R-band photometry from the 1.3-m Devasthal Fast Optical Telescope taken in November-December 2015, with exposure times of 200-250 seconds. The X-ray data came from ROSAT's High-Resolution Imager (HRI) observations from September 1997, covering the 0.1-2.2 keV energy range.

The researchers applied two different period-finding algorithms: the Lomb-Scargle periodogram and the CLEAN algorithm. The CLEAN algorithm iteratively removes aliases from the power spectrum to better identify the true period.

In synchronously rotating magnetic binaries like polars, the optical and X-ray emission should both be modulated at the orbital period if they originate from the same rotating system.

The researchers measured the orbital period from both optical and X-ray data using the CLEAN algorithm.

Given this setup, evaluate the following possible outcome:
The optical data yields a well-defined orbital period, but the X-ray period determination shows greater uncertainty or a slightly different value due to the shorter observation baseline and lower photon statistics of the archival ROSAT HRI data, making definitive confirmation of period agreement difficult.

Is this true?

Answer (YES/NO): NO